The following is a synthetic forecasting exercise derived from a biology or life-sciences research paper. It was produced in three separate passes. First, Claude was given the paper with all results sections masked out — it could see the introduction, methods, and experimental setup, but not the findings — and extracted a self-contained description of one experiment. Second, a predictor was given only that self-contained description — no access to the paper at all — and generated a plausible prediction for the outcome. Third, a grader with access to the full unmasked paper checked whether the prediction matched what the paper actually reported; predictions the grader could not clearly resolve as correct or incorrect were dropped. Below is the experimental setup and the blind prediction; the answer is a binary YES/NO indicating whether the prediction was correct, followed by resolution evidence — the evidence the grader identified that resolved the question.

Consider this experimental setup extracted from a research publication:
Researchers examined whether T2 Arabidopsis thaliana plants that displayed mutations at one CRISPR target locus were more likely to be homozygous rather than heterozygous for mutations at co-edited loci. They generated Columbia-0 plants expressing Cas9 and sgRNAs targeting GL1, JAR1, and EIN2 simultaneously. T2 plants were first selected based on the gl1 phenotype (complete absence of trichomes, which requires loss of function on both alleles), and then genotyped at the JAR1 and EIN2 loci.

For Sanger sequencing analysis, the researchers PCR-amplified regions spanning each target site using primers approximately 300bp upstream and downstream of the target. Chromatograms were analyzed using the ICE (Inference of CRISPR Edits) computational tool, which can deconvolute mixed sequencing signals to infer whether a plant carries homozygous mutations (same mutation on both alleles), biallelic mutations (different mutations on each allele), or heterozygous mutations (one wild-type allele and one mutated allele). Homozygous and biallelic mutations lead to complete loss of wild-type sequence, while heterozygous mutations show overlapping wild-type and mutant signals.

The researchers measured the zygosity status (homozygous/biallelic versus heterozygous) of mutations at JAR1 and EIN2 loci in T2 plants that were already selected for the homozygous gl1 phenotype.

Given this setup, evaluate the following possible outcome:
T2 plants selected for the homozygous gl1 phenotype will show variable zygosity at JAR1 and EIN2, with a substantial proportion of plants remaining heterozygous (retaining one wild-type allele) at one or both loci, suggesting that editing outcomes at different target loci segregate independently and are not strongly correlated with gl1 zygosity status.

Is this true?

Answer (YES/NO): YES